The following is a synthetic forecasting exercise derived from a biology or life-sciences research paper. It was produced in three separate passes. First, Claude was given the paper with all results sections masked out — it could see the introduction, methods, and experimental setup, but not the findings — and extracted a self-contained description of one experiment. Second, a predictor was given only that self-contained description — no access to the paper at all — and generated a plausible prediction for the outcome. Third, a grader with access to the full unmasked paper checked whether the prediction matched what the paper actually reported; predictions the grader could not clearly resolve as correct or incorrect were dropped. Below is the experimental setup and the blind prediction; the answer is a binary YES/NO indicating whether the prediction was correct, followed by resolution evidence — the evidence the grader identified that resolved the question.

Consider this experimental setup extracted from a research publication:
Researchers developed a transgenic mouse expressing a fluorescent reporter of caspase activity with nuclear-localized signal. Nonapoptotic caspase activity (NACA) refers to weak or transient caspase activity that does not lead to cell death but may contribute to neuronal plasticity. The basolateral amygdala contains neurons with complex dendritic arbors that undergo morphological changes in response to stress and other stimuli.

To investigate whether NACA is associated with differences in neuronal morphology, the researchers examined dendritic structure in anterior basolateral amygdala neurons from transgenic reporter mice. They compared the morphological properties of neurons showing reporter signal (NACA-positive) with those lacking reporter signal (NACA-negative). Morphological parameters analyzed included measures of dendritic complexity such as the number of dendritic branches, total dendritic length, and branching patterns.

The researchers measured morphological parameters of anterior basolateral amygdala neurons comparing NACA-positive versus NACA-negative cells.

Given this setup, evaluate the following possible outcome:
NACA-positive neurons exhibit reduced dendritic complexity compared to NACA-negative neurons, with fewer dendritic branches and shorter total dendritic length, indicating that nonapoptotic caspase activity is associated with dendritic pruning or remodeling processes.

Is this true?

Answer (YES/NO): NO